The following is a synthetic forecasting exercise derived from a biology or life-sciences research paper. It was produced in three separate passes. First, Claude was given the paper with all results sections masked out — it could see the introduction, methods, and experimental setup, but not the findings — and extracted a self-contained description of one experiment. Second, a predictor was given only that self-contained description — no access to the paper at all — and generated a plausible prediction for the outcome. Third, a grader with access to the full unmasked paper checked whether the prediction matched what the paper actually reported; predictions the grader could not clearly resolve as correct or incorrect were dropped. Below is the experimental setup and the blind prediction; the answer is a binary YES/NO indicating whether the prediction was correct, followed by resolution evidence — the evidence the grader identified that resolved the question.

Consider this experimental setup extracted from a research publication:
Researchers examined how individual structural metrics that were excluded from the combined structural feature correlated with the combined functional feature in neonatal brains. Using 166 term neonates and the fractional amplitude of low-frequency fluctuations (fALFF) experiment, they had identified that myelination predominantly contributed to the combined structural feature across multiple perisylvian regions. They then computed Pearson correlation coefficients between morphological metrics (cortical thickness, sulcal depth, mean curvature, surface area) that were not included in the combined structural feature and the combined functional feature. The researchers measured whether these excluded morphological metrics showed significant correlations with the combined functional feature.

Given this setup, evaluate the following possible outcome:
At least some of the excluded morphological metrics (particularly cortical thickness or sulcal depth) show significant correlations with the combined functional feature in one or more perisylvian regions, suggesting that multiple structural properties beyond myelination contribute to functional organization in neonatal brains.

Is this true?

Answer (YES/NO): YES